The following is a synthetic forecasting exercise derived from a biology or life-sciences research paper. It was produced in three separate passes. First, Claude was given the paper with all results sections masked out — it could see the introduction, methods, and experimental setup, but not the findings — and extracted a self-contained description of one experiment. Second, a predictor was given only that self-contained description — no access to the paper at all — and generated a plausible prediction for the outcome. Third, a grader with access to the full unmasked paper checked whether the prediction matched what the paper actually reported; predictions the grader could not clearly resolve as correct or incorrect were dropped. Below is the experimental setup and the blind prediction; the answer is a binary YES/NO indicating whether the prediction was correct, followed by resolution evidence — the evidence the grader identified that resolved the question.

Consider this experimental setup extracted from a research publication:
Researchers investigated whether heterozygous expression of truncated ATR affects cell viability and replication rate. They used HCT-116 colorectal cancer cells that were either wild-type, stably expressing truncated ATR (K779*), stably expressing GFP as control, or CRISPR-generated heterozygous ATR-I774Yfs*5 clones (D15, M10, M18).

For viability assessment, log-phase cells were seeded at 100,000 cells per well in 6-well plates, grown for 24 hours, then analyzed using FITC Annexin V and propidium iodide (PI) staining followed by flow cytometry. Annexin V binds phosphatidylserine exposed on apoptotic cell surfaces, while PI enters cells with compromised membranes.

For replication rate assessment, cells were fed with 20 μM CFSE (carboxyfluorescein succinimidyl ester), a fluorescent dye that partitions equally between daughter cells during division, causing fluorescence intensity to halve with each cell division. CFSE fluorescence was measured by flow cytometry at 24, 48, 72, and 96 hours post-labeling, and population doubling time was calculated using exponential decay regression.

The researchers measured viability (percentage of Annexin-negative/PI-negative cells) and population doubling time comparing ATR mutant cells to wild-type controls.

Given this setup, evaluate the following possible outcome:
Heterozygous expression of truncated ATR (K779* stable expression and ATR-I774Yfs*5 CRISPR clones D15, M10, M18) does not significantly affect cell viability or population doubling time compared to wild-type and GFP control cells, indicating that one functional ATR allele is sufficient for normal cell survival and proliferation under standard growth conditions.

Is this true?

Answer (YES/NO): YES